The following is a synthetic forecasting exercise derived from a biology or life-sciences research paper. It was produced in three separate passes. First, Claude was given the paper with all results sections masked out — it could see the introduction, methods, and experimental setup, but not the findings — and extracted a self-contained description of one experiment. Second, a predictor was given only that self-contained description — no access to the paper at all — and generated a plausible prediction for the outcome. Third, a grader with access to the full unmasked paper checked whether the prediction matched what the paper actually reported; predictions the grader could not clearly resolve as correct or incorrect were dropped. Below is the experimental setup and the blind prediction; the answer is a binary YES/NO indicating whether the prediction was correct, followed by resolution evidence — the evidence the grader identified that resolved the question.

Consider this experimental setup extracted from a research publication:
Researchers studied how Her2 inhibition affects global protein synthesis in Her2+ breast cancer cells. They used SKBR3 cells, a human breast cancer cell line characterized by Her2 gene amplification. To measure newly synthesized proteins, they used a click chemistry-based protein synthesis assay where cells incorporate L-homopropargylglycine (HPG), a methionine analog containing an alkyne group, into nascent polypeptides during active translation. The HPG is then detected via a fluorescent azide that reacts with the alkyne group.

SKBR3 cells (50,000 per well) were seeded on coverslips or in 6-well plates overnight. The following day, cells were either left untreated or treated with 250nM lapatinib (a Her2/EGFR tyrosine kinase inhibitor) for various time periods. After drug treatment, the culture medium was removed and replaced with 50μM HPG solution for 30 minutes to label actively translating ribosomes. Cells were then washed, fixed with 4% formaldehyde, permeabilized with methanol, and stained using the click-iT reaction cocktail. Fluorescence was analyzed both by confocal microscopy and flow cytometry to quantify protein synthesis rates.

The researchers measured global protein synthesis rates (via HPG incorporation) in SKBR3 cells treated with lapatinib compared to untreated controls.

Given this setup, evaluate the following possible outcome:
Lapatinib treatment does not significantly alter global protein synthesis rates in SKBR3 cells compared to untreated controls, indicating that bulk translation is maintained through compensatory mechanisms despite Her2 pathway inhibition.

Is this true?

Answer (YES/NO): NO